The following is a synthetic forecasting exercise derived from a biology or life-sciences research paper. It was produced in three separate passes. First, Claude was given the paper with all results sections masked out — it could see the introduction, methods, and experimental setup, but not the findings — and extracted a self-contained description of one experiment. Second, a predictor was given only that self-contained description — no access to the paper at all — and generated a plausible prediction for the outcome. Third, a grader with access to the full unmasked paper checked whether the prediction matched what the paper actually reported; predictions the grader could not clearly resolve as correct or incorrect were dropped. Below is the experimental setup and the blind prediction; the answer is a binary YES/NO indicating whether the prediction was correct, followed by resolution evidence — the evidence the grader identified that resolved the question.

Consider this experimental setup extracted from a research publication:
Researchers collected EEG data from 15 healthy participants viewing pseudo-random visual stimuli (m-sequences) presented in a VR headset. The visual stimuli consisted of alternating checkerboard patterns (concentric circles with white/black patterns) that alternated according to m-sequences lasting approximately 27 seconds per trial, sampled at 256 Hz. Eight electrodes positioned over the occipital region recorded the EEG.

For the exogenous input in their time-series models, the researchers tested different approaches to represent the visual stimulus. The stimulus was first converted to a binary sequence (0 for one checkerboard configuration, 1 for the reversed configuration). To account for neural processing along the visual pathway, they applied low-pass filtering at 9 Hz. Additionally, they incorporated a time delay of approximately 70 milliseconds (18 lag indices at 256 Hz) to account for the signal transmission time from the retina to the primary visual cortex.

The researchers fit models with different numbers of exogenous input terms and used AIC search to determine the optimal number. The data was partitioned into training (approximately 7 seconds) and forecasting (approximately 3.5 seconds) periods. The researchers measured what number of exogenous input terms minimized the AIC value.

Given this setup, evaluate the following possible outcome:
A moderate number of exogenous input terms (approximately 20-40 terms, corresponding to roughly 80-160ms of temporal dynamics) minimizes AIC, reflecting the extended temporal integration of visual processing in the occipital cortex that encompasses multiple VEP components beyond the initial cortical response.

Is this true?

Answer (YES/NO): NO